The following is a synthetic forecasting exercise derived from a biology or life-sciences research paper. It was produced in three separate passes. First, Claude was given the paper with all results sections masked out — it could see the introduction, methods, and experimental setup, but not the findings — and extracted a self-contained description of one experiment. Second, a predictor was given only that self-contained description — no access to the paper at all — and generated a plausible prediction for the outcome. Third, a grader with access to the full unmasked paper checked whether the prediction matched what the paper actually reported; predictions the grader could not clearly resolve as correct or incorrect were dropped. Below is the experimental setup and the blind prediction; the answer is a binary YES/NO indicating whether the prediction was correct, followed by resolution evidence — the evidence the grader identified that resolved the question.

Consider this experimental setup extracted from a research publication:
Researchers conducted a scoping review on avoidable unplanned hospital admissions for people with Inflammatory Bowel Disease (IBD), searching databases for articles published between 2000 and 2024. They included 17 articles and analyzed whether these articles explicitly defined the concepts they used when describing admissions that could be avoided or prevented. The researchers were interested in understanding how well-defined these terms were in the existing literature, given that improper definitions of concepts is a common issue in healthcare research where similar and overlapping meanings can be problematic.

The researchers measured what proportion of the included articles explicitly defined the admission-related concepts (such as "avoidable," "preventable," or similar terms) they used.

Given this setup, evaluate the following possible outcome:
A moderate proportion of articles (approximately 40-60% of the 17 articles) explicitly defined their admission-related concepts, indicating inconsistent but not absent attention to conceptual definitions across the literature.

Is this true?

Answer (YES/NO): YES